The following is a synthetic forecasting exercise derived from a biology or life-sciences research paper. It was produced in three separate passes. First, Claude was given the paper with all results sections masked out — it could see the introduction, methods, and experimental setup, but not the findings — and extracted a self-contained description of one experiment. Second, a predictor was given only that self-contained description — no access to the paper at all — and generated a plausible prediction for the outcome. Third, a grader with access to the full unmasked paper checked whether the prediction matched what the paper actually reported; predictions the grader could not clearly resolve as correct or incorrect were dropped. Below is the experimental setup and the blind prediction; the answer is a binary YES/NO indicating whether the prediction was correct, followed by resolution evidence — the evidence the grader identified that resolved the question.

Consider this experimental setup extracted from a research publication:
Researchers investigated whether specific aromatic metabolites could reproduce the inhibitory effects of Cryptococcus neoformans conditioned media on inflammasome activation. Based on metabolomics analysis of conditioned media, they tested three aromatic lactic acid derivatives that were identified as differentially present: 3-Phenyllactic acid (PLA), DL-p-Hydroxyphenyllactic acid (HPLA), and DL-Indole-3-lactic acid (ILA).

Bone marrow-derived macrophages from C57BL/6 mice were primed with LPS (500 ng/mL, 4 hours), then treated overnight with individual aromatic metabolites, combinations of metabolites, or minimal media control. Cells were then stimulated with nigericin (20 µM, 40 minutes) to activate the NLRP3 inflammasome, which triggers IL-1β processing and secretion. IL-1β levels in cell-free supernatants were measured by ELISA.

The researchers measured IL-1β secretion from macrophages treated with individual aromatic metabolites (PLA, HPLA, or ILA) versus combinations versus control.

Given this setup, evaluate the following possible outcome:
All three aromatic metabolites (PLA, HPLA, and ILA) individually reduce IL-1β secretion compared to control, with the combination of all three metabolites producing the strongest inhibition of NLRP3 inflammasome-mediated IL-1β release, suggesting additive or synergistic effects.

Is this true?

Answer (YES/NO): NO